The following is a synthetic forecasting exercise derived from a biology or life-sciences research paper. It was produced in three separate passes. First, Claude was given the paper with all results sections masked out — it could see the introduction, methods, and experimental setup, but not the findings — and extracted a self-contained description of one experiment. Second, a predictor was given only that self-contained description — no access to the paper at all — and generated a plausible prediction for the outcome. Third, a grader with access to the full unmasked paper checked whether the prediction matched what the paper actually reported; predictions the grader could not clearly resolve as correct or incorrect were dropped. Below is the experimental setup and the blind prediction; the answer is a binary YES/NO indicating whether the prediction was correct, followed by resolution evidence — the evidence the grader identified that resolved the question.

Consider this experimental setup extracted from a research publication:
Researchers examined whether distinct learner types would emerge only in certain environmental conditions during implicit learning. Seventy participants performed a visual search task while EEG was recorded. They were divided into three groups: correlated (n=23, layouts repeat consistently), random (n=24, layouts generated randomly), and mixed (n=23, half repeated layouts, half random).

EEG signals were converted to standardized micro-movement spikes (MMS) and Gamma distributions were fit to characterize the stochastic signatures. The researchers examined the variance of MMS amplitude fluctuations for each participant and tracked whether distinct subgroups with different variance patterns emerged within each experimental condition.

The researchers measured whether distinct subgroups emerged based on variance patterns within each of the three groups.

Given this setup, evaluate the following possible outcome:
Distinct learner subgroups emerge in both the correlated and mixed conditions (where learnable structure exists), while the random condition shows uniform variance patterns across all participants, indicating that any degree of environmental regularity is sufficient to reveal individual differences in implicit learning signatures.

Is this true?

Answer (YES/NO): NO